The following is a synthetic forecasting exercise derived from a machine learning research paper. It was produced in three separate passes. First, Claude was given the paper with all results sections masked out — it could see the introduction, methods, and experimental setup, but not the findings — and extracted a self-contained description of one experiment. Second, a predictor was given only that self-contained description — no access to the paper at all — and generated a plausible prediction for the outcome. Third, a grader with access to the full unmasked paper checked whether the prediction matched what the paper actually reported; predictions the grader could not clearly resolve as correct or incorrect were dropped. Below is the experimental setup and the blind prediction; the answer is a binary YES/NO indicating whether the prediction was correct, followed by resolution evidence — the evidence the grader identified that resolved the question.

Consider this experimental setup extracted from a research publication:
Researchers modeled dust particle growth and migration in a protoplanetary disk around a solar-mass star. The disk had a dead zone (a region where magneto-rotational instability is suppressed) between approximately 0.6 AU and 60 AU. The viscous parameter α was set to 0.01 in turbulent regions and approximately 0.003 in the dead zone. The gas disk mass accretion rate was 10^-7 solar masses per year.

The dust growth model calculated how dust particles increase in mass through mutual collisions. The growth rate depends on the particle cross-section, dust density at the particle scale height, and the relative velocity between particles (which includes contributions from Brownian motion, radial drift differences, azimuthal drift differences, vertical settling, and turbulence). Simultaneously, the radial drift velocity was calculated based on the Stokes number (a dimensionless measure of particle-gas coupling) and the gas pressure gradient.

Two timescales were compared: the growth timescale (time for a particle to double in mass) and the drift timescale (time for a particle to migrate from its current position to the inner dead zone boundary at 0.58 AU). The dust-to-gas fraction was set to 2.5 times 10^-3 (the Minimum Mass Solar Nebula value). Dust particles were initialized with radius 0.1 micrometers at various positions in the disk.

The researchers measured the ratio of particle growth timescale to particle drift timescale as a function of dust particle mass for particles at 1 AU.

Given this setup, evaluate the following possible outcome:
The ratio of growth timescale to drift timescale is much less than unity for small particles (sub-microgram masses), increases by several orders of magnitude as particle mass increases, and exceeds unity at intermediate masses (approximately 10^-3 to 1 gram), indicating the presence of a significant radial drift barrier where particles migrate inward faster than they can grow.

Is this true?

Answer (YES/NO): NO